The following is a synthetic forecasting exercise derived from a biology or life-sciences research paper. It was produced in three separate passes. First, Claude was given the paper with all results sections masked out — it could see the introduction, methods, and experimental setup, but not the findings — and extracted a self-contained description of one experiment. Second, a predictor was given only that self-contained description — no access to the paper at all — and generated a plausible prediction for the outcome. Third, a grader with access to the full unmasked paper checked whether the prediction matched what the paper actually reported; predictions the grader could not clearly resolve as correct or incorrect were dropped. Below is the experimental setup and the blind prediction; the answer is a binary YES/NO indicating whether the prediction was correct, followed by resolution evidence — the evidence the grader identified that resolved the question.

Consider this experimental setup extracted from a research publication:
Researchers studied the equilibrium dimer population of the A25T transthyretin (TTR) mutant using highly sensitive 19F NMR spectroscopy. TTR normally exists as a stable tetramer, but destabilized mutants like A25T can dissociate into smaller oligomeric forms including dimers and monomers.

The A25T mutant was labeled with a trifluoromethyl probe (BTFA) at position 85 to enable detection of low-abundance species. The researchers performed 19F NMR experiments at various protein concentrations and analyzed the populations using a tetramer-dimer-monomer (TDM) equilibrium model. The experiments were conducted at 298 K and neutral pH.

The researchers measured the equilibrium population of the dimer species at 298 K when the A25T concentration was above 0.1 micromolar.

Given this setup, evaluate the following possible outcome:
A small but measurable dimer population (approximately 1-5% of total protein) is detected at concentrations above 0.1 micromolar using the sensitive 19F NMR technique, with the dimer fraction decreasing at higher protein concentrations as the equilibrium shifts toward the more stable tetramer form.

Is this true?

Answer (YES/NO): YES